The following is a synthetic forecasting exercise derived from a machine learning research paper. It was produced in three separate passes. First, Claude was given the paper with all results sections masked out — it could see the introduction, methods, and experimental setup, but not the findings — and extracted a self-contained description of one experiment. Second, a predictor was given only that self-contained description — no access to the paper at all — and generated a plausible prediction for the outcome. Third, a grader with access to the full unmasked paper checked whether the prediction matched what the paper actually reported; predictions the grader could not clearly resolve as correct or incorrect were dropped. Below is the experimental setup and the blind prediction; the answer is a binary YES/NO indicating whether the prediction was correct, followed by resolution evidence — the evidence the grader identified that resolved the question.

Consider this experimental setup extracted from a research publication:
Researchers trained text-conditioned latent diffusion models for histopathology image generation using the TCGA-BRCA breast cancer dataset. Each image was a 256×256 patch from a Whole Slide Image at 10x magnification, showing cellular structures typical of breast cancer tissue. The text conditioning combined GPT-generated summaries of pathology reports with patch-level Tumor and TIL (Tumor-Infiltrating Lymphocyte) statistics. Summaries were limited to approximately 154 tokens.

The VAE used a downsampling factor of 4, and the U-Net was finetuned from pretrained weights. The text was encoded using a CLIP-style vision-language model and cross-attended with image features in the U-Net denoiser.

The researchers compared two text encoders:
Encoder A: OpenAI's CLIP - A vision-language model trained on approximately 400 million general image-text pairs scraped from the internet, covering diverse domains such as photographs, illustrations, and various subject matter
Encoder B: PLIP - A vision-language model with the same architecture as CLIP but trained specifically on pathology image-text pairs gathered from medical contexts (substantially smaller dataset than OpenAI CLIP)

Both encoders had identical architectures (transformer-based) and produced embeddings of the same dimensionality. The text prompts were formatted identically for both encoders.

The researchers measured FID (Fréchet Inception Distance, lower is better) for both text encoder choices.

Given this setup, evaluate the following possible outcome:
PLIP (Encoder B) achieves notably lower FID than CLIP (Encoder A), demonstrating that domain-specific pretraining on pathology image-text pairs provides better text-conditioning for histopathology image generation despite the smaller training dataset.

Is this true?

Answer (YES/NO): YES